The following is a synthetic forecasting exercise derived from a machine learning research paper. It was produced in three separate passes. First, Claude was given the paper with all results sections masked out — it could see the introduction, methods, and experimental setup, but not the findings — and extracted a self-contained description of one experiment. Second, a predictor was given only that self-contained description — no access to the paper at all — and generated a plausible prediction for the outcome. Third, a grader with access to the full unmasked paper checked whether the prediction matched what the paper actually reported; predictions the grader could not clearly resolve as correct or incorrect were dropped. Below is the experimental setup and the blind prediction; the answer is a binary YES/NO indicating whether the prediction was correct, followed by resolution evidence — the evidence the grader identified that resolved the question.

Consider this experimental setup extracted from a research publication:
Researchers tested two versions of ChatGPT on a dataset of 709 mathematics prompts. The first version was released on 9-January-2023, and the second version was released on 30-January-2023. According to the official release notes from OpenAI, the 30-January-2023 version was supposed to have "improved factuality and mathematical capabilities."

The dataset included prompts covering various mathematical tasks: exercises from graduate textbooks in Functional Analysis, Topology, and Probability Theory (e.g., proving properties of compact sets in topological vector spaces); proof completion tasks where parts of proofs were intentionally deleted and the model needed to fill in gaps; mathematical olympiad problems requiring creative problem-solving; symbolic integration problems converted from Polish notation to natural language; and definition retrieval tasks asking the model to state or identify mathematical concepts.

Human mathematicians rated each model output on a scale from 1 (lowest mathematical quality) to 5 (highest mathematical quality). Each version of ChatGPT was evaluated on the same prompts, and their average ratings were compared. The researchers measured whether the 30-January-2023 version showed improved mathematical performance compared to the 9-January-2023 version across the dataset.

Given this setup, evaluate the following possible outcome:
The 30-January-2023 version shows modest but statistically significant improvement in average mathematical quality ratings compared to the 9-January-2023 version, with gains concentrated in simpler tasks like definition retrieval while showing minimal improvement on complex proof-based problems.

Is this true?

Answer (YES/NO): NO